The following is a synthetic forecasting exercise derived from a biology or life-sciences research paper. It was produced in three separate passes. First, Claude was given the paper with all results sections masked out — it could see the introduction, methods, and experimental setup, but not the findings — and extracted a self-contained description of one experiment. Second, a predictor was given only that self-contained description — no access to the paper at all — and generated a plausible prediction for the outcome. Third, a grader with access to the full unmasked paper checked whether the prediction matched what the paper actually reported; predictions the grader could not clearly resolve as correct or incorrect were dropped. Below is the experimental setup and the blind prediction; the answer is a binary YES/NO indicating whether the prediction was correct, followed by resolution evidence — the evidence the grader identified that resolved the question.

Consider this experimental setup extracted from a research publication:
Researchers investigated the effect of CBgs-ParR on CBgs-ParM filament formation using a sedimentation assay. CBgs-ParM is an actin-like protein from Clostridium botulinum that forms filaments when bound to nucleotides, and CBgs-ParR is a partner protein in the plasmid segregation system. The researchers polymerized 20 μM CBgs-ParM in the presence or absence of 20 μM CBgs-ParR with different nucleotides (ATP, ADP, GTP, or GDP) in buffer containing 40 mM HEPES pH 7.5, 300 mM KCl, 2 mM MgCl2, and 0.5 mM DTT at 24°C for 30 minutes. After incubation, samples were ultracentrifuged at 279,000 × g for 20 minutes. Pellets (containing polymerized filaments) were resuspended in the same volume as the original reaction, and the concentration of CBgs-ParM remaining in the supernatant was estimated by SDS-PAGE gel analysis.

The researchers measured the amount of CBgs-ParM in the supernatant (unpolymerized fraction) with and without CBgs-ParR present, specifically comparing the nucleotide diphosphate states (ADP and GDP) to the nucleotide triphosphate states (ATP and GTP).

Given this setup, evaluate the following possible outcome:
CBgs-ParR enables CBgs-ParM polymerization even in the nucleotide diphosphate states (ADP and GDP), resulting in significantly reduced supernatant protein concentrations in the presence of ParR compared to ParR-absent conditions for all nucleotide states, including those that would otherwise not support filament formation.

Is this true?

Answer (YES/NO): NO